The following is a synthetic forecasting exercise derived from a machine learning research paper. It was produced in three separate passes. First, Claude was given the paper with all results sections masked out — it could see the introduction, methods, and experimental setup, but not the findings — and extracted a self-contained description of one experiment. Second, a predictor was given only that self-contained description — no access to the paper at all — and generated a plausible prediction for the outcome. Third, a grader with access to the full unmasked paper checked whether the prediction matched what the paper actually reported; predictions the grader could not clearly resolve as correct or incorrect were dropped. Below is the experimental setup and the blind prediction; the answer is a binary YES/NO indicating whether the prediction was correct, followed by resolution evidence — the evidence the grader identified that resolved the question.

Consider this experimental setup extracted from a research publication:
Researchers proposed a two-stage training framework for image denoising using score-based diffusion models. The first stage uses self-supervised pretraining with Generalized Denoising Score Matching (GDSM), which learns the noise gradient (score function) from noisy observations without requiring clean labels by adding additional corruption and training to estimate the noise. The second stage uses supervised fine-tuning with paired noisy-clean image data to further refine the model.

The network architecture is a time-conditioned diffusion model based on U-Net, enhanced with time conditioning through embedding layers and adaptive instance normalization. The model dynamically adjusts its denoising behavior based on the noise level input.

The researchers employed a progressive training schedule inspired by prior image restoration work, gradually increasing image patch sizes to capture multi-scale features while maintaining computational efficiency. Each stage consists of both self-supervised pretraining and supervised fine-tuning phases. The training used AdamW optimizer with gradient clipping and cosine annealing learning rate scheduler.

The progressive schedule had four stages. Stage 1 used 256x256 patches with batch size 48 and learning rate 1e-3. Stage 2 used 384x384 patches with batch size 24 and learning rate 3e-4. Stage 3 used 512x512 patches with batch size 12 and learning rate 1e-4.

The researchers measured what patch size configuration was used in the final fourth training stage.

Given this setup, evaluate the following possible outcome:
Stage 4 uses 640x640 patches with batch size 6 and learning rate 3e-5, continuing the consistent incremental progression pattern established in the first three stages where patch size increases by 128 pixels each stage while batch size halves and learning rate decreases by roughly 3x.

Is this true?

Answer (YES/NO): NO